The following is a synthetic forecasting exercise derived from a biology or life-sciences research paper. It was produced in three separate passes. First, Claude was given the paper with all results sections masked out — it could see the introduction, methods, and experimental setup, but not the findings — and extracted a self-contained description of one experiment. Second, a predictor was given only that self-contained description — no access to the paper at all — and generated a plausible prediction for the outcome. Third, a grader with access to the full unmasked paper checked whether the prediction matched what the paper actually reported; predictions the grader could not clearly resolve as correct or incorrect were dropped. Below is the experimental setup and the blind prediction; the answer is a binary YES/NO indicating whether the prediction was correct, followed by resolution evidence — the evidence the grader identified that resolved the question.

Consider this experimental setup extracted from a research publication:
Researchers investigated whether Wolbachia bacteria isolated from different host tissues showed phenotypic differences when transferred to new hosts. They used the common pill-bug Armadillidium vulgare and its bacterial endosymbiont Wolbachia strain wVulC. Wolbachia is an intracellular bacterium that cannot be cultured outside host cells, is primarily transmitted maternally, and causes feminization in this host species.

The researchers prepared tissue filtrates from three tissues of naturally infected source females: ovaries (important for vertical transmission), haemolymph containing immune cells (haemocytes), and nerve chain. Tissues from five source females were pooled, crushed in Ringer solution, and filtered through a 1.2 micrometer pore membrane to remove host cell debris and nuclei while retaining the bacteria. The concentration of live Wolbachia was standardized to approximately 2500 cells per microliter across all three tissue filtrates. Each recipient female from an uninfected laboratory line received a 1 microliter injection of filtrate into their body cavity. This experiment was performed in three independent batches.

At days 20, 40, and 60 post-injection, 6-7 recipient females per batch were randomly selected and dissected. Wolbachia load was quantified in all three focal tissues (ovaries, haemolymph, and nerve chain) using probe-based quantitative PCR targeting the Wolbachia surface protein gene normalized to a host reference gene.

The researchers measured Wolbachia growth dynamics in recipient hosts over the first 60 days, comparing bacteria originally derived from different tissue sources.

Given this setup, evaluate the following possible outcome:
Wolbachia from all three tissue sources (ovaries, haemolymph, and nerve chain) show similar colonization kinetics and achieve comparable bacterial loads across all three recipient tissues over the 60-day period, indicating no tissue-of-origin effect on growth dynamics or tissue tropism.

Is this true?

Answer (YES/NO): NO